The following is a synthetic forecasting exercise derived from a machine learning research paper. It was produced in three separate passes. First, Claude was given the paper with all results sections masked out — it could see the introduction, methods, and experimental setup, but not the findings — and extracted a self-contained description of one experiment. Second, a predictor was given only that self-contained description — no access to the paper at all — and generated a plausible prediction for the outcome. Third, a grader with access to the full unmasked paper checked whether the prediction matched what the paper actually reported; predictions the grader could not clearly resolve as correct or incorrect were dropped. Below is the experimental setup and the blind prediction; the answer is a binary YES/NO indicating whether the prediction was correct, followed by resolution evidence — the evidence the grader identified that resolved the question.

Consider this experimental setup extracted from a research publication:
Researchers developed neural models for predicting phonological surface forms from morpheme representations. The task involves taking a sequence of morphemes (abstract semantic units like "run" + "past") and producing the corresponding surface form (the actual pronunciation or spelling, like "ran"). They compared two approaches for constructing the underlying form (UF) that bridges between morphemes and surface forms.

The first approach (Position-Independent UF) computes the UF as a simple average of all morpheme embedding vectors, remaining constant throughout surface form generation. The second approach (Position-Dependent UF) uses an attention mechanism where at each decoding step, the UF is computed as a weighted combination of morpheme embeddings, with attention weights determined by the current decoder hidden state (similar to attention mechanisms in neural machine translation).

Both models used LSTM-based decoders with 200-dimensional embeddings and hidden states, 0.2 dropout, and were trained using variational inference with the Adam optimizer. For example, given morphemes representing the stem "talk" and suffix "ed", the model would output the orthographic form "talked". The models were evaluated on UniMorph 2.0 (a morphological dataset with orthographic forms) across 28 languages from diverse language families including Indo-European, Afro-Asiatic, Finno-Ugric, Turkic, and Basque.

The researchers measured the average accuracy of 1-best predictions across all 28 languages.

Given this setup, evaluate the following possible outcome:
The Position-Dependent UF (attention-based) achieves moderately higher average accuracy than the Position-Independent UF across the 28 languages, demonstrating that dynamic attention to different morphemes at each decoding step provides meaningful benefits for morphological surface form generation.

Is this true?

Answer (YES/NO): NO